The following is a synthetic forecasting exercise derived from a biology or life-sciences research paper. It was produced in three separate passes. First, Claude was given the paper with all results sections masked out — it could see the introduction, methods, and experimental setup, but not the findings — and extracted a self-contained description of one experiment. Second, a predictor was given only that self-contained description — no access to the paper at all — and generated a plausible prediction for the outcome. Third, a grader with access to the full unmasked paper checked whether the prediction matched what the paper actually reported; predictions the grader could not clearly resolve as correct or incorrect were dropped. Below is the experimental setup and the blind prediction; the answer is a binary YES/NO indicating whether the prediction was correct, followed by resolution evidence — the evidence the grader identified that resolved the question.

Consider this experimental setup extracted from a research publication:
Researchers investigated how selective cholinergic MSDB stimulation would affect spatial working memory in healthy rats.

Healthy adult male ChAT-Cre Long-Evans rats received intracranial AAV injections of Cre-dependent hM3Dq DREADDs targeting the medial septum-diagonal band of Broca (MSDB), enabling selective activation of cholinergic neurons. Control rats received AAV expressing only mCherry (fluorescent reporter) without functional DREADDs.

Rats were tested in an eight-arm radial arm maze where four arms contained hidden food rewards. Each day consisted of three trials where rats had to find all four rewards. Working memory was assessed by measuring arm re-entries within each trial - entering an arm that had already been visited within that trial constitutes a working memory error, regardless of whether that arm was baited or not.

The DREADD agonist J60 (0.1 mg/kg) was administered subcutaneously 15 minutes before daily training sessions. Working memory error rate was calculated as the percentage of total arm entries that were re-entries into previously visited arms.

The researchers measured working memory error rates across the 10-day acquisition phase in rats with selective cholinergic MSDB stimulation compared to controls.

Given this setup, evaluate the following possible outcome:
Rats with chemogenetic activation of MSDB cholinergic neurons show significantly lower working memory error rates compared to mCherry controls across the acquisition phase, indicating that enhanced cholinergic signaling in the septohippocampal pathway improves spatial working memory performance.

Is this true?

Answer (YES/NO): NO